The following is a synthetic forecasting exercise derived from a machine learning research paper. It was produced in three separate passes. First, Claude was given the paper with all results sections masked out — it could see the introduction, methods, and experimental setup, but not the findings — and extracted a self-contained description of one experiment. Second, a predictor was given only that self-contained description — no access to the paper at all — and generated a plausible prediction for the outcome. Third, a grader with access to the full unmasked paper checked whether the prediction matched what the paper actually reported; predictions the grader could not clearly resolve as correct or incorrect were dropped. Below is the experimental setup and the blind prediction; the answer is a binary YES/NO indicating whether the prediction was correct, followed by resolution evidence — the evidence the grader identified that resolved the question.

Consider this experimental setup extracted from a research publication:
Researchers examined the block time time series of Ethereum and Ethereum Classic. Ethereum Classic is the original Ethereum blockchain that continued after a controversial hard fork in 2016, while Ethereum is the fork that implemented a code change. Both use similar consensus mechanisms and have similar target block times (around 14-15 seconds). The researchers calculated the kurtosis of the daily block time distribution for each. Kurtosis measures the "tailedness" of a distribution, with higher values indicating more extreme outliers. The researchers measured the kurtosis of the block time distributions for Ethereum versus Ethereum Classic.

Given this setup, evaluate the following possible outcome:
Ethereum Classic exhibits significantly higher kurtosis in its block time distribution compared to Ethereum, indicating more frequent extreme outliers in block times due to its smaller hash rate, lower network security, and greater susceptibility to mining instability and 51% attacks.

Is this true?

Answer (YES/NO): YES